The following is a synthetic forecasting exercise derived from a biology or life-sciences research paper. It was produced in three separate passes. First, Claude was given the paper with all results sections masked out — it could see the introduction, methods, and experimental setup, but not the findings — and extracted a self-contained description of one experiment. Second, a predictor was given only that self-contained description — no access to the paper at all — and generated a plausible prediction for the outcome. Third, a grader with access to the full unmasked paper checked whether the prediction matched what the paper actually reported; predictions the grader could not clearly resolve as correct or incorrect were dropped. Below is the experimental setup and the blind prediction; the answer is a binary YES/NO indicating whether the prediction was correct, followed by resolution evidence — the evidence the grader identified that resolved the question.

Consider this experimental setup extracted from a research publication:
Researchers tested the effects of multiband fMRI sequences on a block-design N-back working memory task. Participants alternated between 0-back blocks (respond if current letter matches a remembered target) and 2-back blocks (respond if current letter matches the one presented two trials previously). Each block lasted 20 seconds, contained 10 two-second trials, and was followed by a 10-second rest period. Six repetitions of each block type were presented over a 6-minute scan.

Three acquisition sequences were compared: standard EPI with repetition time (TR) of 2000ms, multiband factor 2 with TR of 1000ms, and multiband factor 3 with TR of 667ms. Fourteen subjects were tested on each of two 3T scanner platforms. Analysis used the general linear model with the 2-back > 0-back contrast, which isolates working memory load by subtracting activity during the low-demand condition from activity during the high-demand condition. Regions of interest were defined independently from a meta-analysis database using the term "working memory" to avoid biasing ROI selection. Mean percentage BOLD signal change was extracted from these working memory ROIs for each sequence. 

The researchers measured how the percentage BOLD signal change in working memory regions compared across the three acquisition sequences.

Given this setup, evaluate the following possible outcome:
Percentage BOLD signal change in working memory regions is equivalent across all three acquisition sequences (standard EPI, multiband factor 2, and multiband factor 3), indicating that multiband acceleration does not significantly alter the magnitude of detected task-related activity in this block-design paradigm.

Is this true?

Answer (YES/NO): NO